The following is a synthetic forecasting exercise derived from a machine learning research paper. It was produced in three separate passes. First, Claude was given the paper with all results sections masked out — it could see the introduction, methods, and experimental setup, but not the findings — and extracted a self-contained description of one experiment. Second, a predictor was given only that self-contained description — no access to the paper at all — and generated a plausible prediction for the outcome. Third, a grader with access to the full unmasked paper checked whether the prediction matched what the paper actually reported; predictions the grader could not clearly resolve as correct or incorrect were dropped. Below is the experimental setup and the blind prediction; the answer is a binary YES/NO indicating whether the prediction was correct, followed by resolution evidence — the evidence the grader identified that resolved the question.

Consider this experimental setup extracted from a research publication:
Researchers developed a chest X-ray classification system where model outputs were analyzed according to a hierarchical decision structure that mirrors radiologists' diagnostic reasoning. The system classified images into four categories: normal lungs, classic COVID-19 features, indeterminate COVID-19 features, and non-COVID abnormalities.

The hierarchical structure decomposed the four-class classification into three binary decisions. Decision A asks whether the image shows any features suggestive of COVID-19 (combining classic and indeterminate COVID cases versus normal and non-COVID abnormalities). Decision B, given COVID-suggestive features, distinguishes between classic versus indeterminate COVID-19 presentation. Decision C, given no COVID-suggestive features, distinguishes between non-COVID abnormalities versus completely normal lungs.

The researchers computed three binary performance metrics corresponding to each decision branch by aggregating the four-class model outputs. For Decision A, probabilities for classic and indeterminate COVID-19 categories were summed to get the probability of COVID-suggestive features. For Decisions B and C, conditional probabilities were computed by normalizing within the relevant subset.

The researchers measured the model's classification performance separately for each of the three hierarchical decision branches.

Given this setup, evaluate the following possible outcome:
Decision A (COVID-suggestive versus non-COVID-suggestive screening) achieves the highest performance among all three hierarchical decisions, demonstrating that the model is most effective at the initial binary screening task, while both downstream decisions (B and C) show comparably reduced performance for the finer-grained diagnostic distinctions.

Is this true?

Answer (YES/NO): NO